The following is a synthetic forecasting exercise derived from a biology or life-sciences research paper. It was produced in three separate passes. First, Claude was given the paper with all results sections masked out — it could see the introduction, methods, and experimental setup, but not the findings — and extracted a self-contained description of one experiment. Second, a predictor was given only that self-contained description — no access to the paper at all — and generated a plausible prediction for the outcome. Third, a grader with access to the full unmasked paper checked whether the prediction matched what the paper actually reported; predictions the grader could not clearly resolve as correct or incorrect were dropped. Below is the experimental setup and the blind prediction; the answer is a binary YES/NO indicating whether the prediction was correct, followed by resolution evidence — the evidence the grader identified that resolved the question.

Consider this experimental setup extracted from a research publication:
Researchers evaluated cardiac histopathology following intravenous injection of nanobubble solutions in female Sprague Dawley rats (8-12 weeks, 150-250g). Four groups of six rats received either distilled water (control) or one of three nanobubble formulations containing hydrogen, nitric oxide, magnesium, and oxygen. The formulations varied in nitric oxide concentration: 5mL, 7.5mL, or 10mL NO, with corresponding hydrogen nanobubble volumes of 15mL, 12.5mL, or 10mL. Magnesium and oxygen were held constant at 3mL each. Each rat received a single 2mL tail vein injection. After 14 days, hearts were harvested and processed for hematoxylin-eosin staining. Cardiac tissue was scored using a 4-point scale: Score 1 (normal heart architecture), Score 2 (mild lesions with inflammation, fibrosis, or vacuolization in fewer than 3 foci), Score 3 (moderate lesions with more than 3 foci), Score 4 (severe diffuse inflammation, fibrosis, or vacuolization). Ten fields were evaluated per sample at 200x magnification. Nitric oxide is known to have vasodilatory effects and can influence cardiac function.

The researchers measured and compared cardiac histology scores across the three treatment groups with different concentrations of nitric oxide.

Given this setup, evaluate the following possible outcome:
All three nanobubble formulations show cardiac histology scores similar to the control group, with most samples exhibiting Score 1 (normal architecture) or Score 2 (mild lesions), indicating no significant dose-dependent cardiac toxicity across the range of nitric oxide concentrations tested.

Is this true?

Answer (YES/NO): YES